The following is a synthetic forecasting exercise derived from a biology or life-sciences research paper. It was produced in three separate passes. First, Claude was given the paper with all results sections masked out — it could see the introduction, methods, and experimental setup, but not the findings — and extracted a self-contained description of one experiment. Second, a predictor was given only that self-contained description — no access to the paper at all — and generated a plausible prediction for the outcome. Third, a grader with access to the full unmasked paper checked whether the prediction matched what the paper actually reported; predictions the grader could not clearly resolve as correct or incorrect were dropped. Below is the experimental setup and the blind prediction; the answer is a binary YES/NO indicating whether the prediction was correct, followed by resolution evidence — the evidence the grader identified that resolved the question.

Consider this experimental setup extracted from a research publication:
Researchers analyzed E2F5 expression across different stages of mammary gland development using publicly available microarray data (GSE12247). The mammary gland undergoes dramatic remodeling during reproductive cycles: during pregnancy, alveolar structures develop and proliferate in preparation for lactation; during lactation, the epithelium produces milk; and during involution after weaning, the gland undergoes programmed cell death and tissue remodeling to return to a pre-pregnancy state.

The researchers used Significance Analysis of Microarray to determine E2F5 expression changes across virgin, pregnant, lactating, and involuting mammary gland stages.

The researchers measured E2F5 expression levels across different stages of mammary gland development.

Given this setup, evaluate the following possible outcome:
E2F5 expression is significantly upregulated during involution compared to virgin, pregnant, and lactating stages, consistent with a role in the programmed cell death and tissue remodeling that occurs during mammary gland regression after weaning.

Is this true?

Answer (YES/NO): NO